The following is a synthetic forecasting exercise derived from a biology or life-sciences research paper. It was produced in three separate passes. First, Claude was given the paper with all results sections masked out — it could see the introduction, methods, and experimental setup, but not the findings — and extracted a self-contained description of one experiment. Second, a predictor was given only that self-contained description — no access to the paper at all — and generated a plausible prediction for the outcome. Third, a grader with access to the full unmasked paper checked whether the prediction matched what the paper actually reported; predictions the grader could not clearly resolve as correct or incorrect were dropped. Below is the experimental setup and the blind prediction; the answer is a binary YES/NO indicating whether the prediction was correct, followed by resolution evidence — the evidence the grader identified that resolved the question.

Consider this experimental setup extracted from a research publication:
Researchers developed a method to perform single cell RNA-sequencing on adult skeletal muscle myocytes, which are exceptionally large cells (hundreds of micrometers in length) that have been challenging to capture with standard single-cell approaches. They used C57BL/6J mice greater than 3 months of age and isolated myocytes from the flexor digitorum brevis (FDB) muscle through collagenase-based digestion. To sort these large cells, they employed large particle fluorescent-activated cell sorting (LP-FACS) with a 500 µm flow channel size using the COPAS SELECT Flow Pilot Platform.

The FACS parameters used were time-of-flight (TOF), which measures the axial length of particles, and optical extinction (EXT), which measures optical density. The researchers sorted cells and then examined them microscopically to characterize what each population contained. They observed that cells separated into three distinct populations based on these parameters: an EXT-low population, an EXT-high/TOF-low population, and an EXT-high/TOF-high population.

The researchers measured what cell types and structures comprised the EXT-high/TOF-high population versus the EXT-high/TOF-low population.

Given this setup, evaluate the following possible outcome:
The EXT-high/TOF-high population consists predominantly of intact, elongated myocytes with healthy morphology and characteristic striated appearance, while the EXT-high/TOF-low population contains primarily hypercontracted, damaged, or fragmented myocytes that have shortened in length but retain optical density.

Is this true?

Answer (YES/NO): YES